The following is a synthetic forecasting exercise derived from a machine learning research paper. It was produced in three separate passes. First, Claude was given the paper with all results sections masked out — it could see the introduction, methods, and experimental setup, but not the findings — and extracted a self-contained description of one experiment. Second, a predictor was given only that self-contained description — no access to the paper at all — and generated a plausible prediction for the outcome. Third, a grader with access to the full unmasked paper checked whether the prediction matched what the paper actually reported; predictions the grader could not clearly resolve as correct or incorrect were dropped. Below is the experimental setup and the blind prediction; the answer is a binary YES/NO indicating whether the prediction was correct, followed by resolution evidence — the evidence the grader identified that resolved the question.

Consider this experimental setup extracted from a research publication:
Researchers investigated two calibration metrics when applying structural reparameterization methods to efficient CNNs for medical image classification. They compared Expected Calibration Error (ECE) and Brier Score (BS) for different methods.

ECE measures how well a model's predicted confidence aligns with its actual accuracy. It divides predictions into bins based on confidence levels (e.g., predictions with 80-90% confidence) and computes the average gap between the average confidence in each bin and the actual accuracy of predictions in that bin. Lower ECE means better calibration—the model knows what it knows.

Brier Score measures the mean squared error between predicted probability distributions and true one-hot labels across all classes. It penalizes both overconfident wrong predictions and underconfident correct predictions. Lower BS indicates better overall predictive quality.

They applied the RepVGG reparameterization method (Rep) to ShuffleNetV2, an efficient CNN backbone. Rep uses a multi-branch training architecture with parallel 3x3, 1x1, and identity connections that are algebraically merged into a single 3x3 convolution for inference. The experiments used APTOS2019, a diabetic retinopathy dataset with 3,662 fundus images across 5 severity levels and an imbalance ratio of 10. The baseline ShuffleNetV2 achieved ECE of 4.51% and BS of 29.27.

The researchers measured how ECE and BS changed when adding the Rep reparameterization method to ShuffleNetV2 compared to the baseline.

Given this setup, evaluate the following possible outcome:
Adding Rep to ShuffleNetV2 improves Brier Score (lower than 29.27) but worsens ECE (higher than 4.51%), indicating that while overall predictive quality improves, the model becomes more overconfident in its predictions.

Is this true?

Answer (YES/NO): NO